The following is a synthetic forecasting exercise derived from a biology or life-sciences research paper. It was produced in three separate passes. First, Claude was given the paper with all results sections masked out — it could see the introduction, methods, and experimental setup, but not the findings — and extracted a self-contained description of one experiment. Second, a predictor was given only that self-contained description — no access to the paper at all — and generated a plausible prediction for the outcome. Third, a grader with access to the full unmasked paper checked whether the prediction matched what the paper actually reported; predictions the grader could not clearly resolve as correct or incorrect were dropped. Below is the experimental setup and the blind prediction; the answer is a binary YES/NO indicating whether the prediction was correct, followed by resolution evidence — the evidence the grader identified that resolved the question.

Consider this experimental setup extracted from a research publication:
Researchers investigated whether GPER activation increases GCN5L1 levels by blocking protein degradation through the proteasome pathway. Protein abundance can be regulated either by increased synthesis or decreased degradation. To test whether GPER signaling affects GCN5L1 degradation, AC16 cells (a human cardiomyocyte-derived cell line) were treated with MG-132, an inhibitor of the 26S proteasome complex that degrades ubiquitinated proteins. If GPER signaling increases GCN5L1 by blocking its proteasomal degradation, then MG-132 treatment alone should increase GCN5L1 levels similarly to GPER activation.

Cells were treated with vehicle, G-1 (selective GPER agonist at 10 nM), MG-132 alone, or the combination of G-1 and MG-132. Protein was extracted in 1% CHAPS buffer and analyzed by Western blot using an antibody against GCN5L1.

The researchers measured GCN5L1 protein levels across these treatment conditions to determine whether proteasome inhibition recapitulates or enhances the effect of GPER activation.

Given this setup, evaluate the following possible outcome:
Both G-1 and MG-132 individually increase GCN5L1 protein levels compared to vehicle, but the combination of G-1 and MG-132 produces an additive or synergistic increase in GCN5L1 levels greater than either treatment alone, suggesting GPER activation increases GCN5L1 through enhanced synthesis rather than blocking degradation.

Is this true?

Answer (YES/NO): YES